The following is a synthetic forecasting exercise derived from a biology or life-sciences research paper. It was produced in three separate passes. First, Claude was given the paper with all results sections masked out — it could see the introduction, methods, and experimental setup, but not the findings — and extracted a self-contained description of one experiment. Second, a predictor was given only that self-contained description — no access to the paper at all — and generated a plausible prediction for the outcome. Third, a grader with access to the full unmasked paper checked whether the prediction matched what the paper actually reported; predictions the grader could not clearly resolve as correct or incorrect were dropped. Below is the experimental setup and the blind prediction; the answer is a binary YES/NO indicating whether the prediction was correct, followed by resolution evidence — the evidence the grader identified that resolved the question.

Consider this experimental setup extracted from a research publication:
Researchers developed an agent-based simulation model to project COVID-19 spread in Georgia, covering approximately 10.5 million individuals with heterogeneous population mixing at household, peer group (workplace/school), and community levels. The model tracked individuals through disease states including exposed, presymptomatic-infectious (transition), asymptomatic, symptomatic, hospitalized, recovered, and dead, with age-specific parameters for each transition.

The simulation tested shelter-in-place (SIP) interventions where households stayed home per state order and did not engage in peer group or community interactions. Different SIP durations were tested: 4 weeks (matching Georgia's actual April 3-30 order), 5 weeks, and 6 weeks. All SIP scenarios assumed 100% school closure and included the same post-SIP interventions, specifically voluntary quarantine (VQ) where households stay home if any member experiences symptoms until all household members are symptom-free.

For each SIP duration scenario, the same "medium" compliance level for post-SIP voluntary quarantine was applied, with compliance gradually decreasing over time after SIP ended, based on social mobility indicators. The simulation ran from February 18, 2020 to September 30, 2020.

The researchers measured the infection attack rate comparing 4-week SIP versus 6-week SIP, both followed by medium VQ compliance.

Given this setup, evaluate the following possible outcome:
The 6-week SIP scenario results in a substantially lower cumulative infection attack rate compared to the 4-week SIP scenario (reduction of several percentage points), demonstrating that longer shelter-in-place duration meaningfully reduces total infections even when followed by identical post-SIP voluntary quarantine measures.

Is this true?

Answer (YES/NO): YES